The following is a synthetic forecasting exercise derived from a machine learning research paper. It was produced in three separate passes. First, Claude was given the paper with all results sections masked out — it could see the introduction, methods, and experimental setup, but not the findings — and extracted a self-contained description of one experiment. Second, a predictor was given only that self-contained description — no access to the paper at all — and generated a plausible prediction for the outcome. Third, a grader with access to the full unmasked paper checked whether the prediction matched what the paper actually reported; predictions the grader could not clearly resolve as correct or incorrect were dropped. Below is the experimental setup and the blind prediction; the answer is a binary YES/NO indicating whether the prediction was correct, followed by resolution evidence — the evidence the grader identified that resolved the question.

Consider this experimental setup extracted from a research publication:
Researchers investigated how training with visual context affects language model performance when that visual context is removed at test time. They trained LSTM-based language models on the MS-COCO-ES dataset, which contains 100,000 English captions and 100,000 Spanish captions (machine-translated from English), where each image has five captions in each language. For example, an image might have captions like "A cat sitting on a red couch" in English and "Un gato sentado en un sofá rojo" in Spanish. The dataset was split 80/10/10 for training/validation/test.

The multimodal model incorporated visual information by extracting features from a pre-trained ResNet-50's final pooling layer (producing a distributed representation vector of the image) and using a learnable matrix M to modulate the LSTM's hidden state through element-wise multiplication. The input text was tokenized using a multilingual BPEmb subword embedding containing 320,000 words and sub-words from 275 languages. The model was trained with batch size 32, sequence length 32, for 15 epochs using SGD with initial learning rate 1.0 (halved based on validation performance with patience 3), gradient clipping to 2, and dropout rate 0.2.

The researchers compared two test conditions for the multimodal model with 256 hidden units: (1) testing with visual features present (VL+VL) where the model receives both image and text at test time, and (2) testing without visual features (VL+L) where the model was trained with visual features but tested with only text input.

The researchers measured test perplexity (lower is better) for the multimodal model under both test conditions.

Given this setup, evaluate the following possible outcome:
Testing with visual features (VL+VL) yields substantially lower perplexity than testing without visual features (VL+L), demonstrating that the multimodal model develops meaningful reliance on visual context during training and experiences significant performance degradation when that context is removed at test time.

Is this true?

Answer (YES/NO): YES